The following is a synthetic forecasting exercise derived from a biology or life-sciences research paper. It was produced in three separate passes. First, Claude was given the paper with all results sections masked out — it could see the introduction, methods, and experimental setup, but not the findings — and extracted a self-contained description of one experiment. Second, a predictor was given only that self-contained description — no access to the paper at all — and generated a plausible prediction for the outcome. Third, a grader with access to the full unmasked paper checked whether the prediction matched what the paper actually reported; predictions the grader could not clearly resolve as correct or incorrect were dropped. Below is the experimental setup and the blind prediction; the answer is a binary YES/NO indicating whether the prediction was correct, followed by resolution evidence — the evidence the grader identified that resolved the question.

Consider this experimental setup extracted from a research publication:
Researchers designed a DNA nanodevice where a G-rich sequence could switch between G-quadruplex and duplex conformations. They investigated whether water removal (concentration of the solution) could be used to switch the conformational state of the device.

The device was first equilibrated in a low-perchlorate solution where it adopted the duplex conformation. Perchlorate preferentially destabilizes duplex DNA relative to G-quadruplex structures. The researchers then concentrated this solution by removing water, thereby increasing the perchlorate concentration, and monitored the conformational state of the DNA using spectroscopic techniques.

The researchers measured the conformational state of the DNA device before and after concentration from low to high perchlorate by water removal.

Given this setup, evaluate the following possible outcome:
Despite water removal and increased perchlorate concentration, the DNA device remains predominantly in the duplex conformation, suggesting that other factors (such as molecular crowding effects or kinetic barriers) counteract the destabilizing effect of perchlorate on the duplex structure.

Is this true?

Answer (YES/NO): NO